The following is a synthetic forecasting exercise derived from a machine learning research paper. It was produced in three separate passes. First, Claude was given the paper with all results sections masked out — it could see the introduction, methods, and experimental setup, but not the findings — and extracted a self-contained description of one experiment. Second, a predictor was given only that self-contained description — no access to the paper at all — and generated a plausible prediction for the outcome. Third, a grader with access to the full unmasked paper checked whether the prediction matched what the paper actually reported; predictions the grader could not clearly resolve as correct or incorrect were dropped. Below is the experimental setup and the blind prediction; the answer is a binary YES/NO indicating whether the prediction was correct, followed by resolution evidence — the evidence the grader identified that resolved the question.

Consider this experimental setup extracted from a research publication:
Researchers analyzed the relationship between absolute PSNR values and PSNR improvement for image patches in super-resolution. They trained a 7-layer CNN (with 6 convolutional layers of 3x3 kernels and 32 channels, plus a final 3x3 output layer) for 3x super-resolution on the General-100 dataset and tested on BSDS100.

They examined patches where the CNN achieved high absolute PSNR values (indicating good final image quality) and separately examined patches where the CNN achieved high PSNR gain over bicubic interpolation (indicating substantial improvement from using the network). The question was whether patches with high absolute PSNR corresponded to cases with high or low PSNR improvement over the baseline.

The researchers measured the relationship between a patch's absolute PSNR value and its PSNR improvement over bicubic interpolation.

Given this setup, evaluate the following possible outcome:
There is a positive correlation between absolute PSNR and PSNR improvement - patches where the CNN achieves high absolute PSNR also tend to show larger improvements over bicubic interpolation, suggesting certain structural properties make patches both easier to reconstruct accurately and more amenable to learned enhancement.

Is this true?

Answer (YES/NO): NO